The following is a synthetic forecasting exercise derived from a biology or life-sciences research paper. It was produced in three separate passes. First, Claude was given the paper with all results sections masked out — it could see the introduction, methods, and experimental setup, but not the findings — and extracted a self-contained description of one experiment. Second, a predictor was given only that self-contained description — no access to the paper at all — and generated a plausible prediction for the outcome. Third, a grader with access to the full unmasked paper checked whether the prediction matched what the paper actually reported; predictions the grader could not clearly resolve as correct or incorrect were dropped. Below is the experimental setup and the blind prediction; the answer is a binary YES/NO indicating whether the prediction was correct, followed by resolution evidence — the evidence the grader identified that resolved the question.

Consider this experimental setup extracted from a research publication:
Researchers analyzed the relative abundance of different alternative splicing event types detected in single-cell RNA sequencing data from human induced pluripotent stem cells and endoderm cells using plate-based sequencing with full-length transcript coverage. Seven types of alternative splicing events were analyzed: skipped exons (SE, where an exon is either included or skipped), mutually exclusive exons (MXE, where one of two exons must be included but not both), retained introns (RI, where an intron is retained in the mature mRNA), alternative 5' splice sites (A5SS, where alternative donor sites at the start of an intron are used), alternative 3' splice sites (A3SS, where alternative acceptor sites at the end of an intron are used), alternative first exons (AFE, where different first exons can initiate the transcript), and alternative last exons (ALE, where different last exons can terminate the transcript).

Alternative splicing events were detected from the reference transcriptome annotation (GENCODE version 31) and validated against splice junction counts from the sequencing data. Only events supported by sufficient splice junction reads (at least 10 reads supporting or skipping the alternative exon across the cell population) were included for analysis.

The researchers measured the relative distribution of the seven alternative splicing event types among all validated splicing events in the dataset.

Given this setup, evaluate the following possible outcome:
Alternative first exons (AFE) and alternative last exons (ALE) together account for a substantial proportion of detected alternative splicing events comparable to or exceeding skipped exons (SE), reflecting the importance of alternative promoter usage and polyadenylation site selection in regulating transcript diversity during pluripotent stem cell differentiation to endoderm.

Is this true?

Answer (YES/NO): NO